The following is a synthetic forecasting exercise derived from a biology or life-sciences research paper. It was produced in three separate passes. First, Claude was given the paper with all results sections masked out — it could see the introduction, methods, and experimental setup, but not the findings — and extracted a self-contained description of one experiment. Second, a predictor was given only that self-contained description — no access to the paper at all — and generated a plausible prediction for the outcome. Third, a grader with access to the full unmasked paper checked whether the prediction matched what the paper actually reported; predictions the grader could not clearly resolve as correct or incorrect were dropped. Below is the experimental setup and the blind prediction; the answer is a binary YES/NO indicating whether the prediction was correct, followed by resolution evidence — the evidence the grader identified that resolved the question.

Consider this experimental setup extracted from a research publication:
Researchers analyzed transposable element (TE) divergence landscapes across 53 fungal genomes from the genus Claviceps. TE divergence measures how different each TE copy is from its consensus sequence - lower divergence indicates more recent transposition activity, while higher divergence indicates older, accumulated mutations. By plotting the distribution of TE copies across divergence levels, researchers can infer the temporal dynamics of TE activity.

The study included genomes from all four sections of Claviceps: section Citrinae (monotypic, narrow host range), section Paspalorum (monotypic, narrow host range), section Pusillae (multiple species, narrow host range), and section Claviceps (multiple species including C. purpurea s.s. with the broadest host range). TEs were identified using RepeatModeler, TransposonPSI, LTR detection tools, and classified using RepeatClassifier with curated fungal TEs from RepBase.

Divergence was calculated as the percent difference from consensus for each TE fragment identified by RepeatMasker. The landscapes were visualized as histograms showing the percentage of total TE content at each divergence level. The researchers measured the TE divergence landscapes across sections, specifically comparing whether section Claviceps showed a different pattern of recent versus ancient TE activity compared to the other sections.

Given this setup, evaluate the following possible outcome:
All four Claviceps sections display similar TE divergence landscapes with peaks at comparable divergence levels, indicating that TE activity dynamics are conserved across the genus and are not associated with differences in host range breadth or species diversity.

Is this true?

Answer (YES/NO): NO